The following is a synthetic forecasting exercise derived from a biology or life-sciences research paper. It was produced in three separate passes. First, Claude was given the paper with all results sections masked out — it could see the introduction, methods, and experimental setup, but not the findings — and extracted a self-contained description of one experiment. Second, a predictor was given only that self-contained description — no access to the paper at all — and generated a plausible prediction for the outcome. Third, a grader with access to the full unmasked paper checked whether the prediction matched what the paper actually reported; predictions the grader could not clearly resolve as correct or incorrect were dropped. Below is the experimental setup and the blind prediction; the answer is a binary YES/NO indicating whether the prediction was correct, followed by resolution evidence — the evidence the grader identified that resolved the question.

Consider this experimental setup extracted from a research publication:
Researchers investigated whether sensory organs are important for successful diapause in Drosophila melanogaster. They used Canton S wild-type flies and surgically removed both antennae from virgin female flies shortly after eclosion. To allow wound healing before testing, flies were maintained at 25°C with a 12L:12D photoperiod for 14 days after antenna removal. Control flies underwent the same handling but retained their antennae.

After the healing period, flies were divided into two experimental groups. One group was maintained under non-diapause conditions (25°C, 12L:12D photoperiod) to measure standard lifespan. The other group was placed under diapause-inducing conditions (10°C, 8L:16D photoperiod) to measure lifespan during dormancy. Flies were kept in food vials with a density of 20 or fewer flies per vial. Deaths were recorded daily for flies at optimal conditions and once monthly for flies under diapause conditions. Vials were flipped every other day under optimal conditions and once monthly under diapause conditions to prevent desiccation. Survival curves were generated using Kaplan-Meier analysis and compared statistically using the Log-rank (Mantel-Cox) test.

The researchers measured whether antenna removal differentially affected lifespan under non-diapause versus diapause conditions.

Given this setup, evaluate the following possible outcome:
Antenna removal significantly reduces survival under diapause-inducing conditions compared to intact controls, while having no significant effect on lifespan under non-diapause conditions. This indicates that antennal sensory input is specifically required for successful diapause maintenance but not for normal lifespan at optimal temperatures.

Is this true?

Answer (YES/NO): YES